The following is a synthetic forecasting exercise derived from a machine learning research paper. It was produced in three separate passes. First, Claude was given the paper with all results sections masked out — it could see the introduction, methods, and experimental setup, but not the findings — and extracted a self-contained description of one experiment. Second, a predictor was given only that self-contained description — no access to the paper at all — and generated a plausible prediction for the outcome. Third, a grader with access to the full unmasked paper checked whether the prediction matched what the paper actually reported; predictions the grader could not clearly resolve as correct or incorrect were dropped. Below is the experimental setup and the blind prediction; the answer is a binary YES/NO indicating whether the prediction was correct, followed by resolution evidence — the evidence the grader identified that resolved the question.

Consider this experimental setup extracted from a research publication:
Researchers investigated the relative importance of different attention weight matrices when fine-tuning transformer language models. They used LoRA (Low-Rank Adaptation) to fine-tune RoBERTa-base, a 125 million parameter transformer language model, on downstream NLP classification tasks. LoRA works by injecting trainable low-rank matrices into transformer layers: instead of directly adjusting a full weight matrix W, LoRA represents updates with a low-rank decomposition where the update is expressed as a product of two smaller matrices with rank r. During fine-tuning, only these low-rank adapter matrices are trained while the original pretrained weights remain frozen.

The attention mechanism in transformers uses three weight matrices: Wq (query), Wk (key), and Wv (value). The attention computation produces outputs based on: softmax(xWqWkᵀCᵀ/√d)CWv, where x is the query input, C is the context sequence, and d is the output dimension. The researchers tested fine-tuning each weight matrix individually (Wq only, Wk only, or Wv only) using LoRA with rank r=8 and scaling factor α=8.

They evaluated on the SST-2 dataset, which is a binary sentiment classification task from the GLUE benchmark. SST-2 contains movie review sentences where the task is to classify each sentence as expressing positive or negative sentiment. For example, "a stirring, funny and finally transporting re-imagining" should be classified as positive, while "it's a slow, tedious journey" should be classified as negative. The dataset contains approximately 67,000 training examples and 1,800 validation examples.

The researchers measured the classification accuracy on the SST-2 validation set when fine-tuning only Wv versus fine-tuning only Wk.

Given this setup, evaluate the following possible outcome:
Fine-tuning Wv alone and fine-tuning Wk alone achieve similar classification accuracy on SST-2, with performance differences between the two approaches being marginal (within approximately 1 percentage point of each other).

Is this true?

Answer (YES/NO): NO